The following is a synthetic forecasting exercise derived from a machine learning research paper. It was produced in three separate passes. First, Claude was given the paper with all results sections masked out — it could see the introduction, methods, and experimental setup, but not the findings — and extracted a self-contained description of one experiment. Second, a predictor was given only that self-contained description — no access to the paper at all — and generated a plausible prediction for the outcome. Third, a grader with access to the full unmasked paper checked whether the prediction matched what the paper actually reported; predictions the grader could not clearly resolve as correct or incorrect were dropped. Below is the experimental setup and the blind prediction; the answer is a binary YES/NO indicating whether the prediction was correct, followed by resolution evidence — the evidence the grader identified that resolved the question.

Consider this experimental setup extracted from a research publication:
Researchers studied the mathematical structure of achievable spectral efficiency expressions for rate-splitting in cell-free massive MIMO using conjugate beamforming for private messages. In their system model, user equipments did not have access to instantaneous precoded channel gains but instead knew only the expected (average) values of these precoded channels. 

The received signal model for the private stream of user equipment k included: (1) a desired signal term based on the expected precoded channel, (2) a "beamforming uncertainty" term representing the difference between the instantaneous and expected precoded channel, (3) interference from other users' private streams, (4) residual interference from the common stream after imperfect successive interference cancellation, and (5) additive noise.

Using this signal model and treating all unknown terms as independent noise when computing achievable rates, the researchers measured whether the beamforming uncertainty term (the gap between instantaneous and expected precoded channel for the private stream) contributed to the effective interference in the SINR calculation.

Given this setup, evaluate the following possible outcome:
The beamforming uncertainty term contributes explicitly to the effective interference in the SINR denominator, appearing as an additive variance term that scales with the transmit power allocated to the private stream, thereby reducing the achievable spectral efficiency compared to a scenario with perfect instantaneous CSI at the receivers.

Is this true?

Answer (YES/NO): YES